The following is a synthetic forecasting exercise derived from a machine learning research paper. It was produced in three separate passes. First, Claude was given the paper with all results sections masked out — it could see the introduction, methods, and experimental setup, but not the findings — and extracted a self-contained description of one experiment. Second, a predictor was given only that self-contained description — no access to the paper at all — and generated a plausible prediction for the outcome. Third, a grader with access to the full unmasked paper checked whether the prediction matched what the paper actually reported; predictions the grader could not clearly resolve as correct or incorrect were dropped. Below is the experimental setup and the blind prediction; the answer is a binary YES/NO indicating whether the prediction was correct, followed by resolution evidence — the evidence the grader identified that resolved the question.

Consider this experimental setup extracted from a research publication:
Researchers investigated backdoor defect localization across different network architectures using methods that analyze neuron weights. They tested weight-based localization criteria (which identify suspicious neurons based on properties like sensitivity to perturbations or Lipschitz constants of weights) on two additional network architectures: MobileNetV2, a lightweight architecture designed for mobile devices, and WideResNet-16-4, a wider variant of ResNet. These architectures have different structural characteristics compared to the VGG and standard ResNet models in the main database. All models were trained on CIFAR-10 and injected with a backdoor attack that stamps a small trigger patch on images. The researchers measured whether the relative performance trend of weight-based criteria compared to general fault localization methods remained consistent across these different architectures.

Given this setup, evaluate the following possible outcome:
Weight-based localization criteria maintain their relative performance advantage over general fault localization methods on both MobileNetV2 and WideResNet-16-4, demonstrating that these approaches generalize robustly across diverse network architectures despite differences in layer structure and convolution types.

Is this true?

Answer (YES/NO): YES